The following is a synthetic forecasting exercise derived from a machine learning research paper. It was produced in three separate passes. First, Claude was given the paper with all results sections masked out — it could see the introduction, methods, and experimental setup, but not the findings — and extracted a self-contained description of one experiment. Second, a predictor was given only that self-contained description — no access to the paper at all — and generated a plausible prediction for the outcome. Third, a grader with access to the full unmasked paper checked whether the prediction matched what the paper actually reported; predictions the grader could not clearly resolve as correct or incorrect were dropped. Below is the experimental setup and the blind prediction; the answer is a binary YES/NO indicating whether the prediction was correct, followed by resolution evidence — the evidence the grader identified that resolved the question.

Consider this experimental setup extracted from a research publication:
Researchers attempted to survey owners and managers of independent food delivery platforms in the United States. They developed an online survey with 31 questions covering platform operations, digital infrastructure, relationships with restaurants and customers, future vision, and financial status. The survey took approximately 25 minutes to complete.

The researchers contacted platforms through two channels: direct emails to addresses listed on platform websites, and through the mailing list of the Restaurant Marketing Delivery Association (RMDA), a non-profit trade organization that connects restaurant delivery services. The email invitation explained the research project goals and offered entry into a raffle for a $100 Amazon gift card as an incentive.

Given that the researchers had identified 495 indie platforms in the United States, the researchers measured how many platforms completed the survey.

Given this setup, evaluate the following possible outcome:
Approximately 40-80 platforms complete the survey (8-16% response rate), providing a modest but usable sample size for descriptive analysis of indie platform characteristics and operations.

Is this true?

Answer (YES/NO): NO